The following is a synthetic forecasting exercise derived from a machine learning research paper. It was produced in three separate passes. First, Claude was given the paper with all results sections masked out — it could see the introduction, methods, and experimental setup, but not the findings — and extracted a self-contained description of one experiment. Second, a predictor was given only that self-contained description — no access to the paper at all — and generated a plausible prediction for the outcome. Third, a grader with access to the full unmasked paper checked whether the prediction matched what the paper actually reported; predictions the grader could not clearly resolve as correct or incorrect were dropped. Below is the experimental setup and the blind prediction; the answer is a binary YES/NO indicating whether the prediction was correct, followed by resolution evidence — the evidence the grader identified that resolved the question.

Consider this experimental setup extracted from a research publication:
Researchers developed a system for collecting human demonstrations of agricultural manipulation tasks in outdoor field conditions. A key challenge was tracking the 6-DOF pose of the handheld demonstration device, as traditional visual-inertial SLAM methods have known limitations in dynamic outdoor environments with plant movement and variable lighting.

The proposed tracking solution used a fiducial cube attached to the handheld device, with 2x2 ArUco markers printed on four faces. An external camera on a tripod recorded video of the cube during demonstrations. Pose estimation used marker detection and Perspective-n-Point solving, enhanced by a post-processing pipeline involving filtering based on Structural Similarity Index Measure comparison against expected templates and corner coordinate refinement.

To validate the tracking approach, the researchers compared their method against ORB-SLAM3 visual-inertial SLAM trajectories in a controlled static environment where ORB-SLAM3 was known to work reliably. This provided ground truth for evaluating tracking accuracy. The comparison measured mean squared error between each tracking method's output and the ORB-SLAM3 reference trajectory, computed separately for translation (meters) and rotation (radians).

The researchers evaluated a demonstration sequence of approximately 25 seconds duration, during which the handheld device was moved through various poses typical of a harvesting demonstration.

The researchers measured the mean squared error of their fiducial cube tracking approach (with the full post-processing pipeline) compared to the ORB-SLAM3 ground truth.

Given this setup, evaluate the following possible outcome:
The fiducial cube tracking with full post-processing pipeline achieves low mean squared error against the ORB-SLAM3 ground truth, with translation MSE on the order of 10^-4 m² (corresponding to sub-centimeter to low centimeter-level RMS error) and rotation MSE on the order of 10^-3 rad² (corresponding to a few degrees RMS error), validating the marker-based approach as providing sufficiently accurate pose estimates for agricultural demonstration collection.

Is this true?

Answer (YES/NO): NO